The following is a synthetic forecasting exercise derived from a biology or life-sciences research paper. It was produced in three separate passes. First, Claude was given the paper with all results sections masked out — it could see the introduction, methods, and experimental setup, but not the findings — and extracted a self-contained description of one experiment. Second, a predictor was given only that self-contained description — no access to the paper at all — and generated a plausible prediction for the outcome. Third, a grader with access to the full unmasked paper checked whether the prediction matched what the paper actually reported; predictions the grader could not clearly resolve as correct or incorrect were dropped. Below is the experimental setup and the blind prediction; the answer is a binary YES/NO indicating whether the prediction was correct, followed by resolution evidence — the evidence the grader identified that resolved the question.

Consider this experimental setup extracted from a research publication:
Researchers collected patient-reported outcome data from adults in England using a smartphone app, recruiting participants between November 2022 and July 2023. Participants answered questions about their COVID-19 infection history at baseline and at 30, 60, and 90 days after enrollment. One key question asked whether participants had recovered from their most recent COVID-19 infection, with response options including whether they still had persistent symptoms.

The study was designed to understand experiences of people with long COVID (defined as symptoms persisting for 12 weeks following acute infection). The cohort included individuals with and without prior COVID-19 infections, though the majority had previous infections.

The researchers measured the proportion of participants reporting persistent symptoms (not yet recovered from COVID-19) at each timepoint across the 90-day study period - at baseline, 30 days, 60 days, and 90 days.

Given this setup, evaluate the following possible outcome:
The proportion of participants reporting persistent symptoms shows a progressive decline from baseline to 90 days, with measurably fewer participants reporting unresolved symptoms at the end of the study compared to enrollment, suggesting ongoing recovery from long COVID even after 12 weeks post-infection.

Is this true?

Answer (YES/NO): YES